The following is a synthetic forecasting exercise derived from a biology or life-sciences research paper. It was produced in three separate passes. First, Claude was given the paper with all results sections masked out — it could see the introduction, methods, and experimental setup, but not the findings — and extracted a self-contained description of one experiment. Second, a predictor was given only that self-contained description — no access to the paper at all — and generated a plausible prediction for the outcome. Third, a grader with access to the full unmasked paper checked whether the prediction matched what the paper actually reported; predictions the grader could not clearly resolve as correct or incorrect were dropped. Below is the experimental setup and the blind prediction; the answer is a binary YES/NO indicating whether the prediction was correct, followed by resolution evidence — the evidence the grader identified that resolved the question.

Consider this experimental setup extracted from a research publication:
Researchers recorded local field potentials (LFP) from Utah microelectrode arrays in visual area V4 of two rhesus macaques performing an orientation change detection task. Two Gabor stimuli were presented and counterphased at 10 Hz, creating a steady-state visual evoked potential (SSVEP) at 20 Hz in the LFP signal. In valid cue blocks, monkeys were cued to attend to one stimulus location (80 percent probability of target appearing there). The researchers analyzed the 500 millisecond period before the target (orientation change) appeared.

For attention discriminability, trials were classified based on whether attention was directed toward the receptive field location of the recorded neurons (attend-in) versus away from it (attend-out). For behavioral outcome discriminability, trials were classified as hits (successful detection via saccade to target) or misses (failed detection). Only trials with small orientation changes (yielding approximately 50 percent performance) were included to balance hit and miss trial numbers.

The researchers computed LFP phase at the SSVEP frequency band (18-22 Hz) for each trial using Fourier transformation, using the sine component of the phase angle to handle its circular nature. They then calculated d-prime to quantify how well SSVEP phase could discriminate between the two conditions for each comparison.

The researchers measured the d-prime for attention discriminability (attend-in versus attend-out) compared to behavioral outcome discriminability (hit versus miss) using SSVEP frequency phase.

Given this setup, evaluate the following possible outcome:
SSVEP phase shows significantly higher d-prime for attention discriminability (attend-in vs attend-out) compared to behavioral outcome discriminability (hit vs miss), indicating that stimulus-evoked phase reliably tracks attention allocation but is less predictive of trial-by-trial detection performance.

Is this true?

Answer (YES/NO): NO